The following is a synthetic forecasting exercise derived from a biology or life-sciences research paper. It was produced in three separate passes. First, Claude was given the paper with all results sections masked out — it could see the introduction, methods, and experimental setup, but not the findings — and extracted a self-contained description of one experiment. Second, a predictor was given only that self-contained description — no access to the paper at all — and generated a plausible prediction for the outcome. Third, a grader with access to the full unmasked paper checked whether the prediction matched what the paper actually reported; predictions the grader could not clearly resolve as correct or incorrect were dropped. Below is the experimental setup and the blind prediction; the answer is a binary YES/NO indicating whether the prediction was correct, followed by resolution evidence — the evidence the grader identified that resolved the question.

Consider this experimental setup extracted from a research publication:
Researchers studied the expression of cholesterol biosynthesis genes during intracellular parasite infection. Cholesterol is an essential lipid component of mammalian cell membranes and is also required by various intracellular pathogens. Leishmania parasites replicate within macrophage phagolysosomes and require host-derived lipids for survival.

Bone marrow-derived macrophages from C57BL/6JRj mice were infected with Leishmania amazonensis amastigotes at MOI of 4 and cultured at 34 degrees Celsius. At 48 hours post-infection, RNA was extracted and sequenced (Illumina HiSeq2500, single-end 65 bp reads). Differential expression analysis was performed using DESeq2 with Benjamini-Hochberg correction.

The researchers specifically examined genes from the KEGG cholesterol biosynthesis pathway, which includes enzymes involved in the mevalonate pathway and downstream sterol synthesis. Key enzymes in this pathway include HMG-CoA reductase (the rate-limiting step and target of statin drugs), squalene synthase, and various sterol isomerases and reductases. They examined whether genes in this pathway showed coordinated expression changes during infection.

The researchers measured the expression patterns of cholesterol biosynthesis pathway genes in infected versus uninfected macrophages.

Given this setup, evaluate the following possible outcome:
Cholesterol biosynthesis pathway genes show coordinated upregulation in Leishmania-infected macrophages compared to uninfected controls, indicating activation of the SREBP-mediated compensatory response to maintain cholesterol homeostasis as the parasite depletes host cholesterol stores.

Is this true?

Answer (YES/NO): NO